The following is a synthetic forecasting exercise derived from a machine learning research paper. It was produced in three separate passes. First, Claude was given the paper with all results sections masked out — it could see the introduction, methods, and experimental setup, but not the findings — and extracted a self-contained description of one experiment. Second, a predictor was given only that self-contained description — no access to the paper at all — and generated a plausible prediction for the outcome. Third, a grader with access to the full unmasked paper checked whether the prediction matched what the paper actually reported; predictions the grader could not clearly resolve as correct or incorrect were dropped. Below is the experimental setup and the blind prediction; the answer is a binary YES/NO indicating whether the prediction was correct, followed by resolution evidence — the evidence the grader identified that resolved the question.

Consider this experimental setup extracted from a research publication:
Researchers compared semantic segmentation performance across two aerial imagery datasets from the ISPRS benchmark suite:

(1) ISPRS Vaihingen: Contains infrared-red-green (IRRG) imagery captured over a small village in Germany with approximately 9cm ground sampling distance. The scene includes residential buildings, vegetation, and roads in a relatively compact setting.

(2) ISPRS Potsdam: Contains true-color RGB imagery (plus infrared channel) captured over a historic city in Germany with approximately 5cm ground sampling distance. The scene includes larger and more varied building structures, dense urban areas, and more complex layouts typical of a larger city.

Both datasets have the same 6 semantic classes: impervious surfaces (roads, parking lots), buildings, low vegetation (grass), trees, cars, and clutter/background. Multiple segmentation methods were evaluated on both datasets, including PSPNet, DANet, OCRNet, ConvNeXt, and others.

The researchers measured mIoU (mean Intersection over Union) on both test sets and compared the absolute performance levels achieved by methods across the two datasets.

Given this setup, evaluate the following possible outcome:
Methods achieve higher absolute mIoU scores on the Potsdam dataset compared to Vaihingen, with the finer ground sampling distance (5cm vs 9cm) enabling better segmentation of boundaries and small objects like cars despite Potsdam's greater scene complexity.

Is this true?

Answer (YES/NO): YES